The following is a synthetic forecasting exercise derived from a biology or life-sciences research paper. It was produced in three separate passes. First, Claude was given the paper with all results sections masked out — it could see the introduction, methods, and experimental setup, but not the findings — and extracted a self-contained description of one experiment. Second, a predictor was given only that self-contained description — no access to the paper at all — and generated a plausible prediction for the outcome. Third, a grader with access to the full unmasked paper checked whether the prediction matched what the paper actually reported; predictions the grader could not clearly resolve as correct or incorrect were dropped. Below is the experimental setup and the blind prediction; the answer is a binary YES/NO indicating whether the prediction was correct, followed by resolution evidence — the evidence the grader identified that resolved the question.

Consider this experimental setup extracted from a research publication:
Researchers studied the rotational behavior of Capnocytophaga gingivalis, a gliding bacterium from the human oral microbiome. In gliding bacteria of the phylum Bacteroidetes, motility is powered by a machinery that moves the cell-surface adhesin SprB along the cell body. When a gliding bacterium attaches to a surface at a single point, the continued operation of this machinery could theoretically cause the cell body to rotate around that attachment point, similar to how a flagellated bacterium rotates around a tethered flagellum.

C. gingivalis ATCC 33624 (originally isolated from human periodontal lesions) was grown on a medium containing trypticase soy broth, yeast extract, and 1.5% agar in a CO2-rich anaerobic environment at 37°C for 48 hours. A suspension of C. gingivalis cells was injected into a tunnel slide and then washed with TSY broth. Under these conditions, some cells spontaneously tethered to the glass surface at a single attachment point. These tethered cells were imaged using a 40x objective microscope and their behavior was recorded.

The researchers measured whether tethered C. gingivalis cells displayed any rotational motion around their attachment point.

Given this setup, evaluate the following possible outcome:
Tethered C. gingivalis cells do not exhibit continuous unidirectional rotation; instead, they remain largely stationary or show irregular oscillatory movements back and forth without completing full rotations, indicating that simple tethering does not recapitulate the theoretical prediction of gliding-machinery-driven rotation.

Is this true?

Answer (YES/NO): NO